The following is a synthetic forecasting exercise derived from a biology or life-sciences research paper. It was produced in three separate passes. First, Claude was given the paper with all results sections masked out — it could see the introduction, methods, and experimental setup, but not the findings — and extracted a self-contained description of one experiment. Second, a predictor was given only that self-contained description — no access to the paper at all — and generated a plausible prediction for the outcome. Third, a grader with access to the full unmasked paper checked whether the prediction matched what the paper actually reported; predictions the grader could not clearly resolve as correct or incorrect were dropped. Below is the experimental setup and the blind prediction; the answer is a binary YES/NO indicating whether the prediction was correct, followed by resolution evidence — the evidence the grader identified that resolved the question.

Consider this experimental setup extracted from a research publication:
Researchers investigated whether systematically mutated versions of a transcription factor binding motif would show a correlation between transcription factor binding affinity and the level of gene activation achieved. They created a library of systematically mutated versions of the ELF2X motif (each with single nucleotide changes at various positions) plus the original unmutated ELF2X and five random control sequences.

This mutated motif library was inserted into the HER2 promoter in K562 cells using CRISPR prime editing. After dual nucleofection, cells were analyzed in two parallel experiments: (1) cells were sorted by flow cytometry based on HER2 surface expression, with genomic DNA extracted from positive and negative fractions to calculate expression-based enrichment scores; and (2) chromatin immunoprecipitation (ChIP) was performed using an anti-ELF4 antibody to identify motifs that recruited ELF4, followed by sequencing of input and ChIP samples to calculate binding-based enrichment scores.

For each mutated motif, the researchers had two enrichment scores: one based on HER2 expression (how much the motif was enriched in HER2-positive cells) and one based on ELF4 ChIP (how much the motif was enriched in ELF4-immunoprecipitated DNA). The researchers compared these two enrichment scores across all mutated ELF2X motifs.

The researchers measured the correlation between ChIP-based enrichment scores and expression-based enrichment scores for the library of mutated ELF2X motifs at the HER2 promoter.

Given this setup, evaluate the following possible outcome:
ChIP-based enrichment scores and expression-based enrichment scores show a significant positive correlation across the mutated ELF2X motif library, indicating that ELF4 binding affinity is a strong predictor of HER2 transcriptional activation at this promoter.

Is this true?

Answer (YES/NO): YES